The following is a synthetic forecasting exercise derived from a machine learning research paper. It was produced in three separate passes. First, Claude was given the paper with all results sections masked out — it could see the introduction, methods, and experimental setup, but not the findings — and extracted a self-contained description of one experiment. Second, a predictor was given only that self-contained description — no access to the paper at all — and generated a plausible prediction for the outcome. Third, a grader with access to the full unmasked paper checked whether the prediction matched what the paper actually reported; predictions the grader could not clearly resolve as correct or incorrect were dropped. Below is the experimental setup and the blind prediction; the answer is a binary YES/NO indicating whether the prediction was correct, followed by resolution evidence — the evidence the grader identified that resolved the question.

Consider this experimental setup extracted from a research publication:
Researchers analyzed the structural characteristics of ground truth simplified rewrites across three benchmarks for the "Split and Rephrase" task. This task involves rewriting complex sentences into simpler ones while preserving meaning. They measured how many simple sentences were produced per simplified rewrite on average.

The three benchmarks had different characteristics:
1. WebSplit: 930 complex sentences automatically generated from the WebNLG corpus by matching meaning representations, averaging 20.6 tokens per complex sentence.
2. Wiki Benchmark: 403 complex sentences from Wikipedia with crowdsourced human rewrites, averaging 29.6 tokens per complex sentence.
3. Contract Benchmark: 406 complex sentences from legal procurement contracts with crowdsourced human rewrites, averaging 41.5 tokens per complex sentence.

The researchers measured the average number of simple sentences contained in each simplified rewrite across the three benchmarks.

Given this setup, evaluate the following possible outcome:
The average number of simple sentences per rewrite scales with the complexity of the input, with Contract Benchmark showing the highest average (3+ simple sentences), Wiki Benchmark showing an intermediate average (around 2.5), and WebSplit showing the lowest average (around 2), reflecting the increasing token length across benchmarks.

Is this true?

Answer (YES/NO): NO